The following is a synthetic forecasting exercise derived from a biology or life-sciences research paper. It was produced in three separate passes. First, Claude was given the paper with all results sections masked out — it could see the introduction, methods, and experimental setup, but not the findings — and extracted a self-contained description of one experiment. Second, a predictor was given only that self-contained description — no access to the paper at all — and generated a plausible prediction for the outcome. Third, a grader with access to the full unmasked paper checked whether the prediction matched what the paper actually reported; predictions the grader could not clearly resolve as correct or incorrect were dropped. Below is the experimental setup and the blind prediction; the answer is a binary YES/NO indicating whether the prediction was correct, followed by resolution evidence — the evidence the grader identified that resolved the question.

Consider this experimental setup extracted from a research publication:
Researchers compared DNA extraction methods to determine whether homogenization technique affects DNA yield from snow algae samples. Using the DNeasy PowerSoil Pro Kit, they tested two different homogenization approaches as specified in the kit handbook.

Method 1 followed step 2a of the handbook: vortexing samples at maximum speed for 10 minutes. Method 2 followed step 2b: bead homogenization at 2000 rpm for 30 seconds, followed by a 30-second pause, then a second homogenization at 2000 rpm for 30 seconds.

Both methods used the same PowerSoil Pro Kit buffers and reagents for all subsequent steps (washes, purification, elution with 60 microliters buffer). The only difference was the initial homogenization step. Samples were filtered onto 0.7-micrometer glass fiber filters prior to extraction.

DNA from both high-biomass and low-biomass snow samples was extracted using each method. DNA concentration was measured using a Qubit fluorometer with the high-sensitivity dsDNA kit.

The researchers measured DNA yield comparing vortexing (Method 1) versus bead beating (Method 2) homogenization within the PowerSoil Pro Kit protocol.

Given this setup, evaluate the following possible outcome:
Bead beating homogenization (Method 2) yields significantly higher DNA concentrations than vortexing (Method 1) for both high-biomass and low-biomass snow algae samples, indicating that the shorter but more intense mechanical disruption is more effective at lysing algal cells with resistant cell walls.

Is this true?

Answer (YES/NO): NO